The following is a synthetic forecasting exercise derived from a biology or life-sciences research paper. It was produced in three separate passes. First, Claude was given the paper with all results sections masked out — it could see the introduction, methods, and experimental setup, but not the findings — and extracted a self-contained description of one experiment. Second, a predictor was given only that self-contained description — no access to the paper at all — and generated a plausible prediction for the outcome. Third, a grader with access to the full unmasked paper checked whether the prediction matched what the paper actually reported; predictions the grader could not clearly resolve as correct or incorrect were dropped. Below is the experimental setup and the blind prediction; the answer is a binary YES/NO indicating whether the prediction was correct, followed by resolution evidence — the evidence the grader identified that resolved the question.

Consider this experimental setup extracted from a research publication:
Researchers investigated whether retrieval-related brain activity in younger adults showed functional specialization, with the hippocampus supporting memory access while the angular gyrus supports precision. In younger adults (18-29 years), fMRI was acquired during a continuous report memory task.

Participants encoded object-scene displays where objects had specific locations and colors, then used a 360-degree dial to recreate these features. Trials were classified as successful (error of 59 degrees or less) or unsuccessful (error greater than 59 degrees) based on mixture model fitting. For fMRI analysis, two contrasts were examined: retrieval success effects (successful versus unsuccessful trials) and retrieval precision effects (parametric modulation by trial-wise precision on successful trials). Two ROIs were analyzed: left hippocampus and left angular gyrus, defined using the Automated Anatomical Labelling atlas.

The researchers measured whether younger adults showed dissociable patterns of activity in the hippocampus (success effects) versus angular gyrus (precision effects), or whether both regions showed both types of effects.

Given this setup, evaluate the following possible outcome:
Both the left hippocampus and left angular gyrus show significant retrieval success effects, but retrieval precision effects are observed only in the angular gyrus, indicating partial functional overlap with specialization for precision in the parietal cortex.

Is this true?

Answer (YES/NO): NO